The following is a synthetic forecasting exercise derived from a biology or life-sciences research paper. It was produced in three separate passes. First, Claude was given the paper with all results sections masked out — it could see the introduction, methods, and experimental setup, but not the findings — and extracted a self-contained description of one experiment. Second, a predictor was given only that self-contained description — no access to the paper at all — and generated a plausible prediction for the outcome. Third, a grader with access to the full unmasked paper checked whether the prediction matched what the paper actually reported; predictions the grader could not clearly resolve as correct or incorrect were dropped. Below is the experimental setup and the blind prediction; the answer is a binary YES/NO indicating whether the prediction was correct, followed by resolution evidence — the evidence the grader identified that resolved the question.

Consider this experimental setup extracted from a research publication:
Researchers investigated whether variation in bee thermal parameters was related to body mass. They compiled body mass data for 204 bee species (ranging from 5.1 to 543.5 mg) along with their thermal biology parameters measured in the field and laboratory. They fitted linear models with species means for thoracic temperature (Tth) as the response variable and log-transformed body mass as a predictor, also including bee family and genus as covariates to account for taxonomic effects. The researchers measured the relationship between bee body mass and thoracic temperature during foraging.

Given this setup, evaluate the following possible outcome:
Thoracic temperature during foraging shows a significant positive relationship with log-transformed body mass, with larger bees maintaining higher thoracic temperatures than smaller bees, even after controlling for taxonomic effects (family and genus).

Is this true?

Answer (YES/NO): YES